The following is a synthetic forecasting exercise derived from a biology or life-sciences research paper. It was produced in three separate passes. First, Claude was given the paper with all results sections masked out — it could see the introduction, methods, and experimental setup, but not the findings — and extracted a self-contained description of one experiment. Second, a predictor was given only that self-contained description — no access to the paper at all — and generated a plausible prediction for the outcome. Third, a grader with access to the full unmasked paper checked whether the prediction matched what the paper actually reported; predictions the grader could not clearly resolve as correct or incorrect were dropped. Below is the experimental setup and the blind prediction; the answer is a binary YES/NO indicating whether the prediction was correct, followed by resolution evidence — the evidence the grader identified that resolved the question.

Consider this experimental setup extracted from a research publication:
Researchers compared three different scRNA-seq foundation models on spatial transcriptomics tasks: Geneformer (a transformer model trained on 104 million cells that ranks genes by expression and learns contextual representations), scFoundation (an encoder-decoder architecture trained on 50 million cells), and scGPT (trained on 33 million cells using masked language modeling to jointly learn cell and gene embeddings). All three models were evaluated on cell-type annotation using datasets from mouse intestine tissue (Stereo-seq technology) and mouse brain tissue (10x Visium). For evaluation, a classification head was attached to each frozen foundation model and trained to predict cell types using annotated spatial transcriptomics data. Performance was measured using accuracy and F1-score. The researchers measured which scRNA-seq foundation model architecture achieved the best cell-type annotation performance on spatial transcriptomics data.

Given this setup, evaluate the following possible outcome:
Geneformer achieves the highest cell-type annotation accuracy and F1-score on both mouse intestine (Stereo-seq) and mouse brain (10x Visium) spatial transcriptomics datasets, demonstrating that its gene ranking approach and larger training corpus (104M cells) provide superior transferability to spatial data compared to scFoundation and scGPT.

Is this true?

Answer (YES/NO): NO